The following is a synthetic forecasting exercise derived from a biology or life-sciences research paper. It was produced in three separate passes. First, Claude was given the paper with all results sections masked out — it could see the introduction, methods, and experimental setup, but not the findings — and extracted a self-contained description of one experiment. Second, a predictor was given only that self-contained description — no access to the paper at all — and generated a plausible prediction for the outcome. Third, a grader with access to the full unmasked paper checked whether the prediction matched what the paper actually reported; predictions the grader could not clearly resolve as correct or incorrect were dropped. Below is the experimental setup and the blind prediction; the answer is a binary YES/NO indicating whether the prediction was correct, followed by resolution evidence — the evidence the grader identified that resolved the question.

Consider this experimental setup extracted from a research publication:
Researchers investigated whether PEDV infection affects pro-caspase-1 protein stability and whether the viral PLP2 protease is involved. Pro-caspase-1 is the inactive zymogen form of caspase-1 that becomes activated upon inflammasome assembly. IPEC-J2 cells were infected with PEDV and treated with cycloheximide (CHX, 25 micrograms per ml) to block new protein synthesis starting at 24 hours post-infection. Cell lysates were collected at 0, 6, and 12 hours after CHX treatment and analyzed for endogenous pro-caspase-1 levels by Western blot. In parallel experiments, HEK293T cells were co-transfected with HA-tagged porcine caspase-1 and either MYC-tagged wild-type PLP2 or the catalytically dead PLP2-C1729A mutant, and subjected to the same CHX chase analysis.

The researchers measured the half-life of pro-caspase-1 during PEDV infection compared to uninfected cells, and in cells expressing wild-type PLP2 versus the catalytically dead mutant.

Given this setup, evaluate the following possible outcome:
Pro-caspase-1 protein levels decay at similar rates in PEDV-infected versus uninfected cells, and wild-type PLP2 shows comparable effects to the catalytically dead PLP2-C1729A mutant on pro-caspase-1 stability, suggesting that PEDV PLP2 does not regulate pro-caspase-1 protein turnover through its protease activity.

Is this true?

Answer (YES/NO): NO